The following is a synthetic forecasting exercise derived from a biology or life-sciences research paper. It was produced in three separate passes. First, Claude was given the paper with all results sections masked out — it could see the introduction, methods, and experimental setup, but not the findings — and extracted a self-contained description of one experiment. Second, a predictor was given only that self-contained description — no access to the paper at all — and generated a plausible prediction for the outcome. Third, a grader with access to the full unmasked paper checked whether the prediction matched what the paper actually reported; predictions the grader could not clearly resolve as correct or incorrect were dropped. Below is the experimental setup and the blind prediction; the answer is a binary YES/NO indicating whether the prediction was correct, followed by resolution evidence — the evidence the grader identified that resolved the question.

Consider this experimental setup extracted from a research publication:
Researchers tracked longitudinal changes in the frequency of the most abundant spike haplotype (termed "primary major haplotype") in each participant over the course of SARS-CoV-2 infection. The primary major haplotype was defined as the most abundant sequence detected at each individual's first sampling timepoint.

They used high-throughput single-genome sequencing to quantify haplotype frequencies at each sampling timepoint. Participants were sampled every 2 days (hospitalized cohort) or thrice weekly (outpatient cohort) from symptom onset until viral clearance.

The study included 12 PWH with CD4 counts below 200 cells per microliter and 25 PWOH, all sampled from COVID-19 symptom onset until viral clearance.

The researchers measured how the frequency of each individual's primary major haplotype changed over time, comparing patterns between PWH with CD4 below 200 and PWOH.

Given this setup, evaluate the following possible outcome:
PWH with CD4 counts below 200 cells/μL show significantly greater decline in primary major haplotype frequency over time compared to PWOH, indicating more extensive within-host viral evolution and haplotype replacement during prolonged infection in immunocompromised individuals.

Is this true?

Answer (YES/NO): YES